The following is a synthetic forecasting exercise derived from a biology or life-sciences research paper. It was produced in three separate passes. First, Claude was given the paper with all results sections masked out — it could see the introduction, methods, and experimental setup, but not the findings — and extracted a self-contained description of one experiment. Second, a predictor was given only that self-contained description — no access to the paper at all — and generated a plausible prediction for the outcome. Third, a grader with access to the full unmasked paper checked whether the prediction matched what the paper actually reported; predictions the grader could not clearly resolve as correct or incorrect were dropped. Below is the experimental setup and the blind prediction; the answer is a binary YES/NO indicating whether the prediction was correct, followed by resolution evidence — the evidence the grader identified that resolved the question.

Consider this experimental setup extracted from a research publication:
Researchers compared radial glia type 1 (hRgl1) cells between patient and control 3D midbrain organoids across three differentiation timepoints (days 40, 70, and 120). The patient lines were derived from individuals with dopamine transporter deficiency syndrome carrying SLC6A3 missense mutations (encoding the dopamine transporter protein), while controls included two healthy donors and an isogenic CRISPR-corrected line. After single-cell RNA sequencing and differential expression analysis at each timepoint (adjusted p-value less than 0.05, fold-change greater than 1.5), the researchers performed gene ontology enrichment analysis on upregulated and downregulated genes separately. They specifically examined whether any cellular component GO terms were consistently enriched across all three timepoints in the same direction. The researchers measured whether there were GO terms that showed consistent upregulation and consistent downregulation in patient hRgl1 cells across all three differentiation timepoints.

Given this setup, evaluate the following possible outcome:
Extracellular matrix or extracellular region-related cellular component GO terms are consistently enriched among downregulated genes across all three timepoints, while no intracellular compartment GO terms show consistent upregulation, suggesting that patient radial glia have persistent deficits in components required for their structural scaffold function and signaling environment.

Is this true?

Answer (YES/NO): NO